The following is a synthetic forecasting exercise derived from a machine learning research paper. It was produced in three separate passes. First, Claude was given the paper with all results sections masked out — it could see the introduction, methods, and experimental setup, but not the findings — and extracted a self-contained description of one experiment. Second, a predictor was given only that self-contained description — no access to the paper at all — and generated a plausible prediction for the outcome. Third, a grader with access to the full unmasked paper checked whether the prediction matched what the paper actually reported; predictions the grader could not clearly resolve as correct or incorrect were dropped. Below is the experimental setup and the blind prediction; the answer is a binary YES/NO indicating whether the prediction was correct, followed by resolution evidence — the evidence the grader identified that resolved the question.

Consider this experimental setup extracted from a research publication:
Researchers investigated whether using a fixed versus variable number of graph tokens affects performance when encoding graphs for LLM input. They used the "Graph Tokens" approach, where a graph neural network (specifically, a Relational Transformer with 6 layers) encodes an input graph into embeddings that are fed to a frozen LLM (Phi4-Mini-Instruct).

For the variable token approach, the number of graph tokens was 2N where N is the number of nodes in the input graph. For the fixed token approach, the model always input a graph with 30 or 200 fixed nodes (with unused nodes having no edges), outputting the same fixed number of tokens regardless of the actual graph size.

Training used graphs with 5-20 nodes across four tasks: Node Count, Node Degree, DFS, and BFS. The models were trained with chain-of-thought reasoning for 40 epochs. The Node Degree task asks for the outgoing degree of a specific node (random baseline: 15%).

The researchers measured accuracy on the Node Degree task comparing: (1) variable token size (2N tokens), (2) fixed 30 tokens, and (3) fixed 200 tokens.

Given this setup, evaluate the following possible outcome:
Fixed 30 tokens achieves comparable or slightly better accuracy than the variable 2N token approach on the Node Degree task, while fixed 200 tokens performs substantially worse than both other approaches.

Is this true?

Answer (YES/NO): NO